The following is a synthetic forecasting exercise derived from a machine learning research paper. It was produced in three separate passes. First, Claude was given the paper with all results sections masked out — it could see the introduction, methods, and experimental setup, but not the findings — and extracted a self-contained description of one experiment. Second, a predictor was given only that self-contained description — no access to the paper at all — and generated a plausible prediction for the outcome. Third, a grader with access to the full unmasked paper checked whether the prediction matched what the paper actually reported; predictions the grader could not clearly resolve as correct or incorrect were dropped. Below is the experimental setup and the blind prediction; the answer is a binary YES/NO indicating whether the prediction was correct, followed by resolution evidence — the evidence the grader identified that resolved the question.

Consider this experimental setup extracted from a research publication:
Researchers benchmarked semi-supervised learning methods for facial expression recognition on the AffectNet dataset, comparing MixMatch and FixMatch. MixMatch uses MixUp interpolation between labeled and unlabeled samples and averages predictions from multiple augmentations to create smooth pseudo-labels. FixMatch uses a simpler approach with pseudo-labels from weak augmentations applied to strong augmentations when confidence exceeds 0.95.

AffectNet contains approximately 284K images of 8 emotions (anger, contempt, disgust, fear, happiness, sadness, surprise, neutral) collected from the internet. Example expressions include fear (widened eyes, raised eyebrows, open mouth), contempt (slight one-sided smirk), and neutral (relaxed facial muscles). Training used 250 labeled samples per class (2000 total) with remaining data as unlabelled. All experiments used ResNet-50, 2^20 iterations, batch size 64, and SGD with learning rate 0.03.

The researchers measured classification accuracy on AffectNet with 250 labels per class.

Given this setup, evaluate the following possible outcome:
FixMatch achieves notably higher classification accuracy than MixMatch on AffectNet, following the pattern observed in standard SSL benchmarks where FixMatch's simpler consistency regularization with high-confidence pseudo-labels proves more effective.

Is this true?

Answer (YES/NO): YES